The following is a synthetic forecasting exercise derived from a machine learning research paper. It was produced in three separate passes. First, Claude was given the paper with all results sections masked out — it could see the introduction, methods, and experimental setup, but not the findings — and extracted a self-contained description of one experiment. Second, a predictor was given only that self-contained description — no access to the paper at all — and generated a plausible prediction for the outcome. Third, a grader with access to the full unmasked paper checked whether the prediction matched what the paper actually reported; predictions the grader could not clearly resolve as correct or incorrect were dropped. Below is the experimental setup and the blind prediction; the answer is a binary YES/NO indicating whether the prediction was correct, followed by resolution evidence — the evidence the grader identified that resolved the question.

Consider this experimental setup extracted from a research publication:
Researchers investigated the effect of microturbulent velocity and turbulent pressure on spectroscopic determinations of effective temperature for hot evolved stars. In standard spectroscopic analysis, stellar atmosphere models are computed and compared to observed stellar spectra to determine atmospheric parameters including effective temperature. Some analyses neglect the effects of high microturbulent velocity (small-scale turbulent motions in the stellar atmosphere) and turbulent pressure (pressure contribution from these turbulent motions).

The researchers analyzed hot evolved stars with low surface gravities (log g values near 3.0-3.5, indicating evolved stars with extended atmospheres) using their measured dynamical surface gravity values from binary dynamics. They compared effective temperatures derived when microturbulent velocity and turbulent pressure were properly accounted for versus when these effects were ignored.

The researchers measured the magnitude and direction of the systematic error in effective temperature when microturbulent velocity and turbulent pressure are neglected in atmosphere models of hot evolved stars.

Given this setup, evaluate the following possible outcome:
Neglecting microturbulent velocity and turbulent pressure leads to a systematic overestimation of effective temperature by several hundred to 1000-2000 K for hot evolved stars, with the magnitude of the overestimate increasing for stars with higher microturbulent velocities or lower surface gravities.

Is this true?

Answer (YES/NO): YES